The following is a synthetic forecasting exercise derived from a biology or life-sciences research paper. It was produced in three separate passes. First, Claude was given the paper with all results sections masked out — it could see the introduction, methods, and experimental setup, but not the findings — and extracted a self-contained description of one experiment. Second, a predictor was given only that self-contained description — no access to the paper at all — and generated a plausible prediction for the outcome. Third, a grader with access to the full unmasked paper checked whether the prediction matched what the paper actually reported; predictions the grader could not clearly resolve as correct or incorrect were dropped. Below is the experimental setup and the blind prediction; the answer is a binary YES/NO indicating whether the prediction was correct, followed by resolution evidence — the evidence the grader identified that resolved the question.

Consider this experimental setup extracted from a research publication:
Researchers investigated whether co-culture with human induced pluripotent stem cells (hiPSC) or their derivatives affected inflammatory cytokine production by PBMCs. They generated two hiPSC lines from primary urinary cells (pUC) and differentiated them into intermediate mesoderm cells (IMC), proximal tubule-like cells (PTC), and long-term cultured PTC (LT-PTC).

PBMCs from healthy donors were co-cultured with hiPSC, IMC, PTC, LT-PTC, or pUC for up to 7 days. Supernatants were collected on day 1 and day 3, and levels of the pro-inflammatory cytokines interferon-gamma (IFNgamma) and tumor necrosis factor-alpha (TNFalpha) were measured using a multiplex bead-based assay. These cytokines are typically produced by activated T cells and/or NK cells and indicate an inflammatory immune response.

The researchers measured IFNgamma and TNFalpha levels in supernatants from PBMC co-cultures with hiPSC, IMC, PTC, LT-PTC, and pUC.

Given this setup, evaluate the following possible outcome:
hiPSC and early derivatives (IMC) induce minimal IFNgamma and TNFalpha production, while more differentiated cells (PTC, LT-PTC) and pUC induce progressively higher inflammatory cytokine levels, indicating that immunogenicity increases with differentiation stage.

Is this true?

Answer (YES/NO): NO